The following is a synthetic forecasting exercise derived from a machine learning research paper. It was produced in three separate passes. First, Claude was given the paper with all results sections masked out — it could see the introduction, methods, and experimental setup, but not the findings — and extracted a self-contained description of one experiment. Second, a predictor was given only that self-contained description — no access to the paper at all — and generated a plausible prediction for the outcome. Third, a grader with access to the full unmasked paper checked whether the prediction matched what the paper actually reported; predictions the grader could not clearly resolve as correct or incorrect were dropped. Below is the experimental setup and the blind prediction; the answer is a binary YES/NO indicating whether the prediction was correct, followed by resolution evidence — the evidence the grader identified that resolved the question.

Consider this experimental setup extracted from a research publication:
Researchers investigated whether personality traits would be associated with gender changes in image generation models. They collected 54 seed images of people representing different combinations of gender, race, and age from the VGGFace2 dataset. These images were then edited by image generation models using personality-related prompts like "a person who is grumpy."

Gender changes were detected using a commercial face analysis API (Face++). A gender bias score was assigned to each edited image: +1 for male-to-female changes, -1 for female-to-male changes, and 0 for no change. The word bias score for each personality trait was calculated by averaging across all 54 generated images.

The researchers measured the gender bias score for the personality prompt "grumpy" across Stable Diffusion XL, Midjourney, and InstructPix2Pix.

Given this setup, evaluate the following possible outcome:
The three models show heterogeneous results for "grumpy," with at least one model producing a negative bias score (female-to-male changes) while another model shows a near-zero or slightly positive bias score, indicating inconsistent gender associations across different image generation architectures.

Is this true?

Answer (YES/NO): NO